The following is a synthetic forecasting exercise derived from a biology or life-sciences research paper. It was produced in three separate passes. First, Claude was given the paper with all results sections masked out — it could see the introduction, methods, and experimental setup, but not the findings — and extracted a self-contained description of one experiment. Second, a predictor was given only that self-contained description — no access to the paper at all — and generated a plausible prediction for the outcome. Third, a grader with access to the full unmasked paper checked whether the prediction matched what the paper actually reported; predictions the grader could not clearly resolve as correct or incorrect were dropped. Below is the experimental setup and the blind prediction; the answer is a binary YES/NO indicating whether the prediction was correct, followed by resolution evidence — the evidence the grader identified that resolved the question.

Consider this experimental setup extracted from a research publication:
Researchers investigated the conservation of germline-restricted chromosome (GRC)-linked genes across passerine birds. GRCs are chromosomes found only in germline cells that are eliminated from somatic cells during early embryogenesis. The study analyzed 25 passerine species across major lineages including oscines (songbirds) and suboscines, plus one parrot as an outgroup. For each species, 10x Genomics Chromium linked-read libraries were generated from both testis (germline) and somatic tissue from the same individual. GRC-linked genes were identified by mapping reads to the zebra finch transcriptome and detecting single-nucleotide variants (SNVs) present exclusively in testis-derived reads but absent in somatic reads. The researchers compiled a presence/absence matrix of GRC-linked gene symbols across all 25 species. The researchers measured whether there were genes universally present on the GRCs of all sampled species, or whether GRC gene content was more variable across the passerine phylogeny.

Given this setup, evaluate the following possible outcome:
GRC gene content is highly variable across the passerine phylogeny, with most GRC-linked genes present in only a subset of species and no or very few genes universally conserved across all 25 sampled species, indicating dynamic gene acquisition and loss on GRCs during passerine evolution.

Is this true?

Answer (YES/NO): YES